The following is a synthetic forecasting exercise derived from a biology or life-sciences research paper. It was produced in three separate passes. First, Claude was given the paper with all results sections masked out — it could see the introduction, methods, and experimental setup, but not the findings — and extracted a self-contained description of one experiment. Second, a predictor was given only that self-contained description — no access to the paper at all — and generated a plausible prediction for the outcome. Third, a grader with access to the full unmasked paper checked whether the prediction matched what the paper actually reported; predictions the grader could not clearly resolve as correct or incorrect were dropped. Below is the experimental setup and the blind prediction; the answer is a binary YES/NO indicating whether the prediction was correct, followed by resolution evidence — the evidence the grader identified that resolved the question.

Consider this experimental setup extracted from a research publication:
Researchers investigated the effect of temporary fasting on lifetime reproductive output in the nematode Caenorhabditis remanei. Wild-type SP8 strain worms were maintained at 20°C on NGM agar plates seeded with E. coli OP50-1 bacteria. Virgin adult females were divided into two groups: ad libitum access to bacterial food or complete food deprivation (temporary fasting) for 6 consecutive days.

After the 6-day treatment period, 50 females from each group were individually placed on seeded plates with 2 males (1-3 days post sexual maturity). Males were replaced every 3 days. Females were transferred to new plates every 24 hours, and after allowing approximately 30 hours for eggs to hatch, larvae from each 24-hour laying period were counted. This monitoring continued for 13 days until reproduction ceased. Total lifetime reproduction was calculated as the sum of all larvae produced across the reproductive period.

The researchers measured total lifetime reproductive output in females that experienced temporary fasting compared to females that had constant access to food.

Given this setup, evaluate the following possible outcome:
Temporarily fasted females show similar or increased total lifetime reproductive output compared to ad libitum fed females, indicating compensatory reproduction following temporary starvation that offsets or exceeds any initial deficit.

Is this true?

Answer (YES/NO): YES